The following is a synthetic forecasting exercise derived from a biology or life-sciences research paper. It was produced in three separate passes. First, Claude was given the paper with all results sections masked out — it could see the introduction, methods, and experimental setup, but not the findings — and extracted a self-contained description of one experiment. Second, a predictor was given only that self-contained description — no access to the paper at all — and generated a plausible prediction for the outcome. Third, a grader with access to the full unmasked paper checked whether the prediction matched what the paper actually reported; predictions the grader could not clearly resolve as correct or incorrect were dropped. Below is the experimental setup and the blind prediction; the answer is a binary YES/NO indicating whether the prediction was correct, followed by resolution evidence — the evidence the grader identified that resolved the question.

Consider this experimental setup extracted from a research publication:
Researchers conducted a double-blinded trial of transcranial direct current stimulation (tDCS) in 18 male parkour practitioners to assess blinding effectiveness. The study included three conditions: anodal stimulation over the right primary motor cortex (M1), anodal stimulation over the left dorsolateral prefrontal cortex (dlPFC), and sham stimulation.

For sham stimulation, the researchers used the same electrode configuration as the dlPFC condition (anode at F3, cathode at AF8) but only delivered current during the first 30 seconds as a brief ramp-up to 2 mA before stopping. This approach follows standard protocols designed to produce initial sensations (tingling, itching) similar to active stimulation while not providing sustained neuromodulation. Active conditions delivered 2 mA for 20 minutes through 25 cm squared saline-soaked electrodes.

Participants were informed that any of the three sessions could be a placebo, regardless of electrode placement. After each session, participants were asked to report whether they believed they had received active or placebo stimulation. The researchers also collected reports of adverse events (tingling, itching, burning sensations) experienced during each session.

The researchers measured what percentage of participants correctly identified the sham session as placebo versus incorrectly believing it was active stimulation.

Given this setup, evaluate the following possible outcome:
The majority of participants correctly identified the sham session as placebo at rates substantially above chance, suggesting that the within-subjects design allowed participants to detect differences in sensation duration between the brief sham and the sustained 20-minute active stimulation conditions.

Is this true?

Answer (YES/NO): NO